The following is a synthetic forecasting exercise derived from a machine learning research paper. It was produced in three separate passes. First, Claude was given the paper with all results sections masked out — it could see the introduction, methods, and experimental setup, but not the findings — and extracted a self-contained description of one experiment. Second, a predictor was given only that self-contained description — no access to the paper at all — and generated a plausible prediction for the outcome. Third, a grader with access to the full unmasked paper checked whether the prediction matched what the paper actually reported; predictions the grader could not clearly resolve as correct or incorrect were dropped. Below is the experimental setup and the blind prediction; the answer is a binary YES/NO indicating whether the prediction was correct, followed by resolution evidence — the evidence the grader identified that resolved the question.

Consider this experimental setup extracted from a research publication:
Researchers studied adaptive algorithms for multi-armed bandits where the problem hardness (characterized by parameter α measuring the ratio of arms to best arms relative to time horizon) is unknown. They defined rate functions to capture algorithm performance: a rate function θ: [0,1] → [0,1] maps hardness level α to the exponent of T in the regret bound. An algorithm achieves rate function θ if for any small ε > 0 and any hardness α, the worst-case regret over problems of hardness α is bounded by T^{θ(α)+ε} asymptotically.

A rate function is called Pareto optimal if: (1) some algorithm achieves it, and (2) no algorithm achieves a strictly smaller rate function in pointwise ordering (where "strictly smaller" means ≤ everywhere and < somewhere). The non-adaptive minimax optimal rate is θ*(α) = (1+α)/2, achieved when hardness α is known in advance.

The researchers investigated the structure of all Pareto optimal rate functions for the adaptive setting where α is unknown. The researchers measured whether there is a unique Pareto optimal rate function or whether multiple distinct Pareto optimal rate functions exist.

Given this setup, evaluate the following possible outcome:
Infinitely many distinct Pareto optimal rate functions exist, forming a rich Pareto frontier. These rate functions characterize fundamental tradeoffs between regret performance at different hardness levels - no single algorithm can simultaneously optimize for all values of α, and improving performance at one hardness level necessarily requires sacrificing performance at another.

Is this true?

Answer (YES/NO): YES